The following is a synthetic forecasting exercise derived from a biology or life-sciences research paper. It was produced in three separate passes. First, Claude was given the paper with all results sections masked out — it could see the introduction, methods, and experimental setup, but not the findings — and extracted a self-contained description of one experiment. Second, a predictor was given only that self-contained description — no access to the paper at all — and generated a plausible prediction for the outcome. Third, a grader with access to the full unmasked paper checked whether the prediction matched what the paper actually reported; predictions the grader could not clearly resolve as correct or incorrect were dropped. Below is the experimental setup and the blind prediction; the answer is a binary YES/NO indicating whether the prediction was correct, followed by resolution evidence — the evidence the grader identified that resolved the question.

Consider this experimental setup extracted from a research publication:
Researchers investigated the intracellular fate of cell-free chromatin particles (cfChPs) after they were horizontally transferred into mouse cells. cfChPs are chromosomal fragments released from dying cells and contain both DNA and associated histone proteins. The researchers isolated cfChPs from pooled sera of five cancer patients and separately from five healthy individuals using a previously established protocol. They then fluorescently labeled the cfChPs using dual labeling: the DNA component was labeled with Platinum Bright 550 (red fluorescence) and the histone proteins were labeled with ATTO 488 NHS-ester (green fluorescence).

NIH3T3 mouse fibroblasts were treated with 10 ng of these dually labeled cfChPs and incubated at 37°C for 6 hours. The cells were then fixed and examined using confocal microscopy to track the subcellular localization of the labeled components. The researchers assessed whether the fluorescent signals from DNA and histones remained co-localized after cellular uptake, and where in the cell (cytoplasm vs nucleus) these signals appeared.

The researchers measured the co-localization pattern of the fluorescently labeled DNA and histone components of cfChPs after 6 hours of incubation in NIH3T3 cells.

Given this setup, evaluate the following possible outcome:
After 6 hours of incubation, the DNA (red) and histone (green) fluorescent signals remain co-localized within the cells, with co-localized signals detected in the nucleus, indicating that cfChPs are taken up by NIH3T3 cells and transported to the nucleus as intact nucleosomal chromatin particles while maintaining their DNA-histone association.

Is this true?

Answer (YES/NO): NO